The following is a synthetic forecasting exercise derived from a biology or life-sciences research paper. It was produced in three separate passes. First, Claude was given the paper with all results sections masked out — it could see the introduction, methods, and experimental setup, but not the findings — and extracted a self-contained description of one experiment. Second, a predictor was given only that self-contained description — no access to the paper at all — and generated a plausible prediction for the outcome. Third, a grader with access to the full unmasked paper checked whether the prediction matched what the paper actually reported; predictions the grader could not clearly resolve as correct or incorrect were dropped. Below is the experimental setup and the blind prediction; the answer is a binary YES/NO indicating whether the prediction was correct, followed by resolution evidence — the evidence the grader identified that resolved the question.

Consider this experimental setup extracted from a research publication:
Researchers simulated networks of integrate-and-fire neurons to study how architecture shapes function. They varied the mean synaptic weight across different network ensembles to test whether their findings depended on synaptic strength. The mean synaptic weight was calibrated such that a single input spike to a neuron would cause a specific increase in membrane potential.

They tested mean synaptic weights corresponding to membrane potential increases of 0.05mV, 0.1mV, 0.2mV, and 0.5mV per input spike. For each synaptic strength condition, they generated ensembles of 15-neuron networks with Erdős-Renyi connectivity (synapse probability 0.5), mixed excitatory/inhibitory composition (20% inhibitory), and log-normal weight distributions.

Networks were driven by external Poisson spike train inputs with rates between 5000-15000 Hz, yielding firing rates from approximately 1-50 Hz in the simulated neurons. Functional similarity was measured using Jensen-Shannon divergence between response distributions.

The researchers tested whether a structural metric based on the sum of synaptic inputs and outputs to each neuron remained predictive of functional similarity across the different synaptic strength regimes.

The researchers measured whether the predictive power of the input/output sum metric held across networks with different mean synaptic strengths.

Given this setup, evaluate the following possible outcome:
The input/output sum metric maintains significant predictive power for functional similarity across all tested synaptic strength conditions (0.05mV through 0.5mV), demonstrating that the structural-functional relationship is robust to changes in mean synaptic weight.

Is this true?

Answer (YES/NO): YES